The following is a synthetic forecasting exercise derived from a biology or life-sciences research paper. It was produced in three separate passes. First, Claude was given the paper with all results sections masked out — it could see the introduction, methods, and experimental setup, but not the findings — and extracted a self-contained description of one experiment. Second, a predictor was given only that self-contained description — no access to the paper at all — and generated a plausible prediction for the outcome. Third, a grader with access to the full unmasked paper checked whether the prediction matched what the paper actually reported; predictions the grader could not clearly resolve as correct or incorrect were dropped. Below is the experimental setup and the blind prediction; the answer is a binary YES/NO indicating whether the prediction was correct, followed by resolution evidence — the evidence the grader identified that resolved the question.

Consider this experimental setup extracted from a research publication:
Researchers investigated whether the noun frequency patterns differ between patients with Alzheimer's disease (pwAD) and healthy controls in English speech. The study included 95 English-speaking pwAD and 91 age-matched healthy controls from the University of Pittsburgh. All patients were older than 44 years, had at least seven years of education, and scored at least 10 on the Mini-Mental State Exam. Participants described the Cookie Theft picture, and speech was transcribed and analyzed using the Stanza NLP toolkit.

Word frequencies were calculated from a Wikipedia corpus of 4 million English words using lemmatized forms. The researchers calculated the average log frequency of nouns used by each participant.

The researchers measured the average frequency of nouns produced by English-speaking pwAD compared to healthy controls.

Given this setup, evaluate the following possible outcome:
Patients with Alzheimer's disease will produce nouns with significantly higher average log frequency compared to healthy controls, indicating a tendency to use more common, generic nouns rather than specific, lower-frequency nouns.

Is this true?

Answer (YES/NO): NO